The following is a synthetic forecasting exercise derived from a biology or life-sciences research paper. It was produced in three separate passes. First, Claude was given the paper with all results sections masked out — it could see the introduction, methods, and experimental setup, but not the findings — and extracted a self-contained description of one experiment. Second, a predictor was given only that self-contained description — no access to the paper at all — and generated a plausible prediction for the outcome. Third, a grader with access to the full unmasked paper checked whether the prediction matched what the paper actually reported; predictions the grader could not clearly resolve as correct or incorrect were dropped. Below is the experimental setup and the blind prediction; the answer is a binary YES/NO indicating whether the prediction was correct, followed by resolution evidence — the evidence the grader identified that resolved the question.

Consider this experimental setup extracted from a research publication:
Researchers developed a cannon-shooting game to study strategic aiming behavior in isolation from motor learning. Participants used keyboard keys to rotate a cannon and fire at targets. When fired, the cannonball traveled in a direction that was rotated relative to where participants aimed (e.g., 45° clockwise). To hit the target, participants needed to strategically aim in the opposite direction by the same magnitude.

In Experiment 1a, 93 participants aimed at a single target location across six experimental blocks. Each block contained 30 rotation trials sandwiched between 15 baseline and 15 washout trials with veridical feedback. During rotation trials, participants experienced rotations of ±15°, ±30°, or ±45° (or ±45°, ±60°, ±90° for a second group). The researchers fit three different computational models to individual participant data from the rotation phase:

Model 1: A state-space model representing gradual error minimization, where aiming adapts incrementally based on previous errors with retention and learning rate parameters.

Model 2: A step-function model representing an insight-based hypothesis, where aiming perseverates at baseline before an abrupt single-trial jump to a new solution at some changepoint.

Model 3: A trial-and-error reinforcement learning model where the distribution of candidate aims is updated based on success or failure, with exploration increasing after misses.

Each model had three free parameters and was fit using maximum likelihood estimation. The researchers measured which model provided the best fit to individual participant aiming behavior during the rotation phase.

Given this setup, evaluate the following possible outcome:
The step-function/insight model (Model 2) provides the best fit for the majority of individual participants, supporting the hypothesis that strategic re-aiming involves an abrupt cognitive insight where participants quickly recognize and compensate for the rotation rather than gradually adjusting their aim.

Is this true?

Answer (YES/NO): YES